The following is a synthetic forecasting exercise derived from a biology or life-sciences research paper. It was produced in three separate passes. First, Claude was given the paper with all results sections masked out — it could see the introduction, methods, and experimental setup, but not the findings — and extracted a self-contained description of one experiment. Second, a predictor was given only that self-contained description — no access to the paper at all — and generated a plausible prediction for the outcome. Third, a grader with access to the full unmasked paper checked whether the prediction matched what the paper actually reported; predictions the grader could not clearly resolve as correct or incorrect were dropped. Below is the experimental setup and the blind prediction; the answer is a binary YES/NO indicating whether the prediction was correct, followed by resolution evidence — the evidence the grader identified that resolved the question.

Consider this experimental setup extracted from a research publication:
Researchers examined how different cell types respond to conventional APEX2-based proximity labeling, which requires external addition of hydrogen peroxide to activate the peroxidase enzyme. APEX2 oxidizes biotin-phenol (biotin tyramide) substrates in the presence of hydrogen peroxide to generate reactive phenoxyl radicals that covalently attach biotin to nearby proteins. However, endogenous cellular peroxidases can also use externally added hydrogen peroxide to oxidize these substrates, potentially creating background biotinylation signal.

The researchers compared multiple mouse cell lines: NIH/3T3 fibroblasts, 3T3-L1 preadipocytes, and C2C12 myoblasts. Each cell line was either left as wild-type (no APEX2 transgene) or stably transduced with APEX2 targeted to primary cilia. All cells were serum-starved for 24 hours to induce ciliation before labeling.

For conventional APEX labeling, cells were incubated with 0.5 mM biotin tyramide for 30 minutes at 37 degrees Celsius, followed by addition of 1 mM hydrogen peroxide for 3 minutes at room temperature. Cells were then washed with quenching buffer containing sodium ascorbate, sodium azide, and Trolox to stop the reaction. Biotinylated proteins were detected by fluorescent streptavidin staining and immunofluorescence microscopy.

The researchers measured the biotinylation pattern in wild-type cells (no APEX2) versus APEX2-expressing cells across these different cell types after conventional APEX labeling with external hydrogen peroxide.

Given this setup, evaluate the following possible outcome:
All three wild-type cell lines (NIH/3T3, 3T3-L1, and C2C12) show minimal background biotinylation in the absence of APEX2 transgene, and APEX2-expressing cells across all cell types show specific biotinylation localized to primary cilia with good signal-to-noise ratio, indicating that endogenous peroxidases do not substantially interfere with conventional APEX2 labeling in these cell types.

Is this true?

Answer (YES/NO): NO